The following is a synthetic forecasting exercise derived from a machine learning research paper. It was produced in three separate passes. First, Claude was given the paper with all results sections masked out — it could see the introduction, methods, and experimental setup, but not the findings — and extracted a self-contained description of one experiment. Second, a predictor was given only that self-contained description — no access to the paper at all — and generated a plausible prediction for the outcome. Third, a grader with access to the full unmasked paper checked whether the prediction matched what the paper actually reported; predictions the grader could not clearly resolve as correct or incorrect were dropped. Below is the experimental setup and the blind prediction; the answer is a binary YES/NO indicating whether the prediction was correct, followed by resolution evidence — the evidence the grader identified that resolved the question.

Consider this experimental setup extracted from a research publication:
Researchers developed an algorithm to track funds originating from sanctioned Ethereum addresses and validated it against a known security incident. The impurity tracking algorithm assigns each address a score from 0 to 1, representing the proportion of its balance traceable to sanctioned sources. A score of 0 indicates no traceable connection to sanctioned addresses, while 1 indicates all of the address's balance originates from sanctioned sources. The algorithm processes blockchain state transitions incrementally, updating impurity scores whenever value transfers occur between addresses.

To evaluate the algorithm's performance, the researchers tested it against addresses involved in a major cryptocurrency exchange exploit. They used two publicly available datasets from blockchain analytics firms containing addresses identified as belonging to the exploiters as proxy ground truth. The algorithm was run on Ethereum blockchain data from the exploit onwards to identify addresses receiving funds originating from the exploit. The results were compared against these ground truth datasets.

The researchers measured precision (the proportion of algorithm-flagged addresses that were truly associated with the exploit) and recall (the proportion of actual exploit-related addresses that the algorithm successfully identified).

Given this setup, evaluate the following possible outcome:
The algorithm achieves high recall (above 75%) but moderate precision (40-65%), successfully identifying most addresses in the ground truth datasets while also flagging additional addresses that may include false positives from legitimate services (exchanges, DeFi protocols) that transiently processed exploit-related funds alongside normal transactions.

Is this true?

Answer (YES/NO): NO